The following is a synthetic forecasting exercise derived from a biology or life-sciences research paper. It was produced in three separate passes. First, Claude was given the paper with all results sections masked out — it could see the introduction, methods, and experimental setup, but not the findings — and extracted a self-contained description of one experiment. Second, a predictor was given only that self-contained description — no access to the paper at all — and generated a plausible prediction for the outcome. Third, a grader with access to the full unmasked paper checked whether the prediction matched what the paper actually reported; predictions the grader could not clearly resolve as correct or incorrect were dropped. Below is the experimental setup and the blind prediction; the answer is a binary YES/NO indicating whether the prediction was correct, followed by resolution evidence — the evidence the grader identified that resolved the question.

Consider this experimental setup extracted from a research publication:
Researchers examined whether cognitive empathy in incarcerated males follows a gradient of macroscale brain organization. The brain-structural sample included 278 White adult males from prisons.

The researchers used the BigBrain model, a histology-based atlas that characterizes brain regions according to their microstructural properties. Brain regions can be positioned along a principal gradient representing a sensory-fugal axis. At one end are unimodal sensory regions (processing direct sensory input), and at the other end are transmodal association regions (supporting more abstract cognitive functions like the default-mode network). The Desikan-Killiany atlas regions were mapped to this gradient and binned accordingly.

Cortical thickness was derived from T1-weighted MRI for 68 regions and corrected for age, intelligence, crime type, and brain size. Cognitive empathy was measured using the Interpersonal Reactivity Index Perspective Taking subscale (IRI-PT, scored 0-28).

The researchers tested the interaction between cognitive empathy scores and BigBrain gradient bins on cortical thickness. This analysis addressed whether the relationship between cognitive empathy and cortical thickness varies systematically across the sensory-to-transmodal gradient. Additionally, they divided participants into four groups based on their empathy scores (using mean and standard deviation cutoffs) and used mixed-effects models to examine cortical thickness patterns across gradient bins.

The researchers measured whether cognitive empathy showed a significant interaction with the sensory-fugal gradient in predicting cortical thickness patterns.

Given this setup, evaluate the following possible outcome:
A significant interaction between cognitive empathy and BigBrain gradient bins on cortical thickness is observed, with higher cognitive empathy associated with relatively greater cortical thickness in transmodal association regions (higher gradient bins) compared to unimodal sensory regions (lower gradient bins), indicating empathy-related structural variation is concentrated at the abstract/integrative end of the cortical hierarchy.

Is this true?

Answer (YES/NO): NO